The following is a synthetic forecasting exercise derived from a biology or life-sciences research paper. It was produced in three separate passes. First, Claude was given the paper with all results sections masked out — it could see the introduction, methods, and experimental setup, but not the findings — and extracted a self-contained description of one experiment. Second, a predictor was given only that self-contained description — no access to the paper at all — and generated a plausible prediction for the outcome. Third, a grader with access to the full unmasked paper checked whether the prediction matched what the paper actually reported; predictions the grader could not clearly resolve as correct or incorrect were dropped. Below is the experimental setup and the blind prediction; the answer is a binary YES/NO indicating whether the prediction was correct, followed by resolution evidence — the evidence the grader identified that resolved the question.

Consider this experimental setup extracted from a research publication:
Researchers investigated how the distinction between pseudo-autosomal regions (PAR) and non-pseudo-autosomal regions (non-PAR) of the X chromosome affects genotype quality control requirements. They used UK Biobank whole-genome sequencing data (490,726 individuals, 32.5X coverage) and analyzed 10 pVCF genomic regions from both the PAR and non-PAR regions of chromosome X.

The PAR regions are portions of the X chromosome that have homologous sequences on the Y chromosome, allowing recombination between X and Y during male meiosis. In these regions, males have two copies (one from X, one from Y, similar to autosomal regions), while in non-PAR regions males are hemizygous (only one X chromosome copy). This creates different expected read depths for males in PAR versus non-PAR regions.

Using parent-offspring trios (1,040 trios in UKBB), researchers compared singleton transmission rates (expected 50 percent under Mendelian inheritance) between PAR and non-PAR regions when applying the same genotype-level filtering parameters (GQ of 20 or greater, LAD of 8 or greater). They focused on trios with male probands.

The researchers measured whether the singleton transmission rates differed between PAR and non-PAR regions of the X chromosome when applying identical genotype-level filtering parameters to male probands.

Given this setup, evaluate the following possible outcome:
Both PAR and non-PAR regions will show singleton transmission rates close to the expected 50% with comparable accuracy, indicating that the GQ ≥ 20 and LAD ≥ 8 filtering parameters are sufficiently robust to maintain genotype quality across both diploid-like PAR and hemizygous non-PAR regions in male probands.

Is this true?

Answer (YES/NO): NO